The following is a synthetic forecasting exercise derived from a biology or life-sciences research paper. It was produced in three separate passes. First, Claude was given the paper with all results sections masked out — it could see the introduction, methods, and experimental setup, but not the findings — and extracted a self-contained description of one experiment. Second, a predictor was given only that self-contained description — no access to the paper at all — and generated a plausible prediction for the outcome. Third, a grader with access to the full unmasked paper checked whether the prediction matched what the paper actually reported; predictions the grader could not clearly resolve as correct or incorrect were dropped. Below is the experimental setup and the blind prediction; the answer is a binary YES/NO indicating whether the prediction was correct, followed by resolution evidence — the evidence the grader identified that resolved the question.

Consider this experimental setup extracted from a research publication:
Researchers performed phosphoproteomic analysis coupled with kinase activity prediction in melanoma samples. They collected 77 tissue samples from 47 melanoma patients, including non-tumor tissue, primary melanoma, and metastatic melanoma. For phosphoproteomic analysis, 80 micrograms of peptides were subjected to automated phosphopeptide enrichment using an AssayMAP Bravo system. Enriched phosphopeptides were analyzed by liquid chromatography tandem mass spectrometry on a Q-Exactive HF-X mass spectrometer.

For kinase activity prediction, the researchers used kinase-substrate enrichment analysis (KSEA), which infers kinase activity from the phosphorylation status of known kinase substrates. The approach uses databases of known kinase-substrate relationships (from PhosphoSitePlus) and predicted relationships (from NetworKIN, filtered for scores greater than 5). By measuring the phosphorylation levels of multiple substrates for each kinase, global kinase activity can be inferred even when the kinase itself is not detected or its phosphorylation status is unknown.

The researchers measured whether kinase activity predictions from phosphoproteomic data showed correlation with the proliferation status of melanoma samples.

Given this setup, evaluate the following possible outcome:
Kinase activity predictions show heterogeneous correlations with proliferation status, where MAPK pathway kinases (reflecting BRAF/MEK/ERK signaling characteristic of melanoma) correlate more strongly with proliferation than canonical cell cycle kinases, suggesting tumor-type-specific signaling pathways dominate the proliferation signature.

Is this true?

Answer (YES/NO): NO